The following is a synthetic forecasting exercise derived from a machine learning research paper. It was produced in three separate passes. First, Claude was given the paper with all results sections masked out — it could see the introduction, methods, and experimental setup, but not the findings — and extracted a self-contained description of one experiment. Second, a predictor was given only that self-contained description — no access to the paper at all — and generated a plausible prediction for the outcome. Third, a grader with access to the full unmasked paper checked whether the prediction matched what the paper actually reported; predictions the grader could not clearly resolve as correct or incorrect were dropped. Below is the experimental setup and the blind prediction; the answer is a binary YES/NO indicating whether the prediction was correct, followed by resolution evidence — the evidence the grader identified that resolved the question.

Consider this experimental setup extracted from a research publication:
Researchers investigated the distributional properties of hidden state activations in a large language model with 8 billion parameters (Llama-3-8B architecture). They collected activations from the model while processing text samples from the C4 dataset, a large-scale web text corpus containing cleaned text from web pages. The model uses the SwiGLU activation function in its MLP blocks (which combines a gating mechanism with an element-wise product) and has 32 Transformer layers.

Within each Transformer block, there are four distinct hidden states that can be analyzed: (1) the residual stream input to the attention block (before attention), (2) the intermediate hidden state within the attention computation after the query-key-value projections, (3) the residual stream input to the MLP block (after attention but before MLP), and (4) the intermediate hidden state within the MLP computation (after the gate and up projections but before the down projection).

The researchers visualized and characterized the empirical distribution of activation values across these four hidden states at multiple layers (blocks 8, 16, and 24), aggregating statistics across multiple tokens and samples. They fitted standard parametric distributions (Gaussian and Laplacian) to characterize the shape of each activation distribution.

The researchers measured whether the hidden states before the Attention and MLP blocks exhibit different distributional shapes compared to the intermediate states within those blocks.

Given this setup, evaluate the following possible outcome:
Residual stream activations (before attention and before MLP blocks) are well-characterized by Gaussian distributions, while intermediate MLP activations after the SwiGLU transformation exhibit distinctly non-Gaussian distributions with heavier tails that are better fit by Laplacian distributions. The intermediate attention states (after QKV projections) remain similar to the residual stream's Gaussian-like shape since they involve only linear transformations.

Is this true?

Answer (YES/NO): NO